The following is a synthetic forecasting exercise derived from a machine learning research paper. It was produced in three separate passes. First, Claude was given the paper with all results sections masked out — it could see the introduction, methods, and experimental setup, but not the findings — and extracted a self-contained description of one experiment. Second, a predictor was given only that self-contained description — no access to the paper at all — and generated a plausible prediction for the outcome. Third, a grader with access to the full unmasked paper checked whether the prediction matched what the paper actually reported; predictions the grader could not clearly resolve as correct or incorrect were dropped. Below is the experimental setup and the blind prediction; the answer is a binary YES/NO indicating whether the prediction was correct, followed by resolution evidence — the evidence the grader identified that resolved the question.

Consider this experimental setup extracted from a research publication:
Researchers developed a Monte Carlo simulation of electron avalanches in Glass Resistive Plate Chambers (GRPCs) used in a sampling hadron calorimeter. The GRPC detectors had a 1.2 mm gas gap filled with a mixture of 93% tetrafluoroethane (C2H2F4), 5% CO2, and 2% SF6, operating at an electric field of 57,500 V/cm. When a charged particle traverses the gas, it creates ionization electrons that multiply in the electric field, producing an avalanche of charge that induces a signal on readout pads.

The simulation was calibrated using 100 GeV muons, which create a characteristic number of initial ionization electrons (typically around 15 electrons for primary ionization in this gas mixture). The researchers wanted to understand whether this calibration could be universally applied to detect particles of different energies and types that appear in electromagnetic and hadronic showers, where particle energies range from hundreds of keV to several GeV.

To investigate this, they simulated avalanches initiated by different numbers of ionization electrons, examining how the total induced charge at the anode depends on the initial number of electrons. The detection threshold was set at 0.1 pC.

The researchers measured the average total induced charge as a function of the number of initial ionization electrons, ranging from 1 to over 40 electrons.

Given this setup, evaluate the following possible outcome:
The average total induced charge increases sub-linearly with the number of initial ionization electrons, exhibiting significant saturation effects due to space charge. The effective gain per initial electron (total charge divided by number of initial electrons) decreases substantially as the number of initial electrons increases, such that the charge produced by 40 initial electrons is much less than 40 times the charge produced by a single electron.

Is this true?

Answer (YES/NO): YES